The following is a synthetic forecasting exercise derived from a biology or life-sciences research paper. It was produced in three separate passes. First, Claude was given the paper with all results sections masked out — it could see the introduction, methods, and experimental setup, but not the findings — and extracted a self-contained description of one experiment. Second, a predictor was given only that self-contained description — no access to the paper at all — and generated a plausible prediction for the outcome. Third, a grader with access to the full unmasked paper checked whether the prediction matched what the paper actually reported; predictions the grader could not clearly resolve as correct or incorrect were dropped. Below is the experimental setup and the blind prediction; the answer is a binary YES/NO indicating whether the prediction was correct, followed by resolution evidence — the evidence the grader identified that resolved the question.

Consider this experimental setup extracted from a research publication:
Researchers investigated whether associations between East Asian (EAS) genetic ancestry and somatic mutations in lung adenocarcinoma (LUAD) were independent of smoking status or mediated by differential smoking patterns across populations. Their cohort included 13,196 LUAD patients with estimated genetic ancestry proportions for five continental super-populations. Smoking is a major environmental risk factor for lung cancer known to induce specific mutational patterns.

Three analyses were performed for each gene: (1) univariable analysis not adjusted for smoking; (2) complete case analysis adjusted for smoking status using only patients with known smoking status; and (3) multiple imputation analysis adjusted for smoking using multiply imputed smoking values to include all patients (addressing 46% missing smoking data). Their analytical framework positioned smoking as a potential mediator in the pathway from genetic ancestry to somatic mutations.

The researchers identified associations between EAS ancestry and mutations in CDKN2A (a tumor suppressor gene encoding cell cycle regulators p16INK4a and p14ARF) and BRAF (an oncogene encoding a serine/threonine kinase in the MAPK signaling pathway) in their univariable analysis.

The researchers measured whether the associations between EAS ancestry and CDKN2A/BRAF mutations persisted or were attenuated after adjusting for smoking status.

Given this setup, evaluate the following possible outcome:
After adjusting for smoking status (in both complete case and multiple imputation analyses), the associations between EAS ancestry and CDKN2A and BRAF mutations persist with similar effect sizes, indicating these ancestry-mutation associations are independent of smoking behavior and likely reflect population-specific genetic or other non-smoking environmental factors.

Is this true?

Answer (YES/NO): YES